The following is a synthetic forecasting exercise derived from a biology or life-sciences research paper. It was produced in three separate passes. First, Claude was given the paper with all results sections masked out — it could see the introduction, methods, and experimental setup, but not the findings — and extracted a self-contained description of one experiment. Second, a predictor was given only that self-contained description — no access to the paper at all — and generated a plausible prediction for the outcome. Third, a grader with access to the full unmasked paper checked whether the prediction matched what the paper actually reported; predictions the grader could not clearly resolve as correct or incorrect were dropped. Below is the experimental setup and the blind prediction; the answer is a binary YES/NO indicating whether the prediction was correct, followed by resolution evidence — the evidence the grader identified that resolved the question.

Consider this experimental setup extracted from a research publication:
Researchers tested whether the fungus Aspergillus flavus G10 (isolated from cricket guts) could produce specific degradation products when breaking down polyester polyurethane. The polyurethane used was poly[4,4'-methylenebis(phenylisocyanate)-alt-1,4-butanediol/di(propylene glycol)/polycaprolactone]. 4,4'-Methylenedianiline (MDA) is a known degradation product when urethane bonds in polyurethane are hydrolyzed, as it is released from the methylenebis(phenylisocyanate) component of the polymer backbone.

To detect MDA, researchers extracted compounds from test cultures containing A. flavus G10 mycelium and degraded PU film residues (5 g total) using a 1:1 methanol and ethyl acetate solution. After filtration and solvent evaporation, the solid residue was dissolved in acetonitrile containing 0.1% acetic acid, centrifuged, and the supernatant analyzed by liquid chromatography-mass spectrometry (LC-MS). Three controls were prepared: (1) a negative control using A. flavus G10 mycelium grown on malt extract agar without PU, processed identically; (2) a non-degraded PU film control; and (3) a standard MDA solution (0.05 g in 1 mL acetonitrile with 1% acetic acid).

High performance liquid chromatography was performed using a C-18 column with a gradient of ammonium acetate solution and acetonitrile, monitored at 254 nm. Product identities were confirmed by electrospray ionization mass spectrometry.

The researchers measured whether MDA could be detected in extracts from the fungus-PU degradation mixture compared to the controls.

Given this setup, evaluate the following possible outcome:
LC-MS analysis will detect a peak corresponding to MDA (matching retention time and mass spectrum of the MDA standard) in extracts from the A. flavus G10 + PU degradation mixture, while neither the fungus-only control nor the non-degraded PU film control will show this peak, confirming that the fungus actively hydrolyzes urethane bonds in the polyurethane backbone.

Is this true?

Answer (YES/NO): YES